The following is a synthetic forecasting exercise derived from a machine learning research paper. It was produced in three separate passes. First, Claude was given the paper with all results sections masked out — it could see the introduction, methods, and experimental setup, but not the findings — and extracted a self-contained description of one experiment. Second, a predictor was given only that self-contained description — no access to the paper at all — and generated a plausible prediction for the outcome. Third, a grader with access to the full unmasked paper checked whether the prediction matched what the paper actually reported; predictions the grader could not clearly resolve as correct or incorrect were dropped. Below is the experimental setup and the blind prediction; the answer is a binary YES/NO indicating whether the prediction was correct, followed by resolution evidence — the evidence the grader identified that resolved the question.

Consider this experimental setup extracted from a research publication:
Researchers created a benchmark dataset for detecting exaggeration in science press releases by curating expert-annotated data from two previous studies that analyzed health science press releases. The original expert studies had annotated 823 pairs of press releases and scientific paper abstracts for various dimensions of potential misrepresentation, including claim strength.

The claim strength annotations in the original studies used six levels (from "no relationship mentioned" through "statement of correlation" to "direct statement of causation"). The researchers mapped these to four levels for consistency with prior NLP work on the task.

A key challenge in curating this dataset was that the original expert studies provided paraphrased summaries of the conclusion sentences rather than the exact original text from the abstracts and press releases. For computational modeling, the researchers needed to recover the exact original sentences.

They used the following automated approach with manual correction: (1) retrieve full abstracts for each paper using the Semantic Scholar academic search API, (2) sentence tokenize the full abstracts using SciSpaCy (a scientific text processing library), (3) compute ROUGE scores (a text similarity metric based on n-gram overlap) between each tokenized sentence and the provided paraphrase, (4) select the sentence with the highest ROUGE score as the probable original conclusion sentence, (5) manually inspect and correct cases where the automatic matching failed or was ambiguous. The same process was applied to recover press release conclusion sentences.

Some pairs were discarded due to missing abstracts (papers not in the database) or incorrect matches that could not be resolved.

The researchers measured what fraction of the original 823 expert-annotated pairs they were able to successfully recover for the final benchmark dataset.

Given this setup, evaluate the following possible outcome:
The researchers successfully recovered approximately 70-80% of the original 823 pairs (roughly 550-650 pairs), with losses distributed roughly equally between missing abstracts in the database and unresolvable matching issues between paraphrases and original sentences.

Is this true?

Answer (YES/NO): NO